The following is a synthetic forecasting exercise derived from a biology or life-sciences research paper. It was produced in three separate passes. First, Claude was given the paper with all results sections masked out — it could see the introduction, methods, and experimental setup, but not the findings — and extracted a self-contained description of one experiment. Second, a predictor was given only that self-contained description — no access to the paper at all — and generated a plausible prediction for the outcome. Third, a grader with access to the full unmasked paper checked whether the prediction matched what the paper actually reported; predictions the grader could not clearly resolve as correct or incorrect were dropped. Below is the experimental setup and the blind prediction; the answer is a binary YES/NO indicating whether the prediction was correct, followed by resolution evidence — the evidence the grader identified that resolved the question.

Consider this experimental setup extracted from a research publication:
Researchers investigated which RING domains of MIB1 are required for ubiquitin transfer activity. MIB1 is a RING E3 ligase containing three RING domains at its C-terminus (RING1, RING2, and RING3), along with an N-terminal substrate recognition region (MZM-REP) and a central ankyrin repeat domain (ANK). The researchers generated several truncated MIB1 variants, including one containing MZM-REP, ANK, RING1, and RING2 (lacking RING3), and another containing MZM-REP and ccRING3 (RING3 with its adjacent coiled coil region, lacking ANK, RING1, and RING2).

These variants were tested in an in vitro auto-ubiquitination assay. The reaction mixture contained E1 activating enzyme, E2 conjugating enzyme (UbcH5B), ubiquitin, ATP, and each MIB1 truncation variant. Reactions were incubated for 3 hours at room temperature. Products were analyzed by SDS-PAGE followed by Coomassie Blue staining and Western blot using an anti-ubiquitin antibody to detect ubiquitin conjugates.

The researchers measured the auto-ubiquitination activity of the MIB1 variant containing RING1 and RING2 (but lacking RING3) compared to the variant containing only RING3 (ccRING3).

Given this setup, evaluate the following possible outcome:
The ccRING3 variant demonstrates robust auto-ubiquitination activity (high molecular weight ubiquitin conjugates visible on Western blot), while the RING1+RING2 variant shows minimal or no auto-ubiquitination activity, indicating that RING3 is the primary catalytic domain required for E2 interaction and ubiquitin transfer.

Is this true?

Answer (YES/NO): NO